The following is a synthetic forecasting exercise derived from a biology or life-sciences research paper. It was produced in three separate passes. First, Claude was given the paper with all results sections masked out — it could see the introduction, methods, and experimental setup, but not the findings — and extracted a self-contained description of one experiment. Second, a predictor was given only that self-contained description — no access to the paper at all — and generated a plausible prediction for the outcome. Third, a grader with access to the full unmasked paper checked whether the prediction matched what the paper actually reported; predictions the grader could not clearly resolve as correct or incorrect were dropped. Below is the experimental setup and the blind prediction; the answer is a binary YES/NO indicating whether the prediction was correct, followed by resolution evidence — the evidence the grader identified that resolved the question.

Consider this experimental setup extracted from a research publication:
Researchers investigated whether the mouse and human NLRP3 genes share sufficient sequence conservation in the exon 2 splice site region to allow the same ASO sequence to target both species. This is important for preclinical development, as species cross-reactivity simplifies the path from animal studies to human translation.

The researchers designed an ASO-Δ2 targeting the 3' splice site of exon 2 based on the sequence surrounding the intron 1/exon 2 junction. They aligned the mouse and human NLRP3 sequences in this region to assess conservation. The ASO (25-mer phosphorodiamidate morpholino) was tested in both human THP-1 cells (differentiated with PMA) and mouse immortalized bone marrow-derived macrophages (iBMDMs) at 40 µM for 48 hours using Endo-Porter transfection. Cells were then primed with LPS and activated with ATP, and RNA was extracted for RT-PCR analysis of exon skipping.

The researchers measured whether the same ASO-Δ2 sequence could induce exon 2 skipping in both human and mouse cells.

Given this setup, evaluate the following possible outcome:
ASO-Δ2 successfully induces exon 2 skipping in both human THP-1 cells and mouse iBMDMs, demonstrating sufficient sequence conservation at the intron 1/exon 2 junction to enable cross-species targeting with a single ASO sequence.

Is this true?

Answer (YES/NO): NO